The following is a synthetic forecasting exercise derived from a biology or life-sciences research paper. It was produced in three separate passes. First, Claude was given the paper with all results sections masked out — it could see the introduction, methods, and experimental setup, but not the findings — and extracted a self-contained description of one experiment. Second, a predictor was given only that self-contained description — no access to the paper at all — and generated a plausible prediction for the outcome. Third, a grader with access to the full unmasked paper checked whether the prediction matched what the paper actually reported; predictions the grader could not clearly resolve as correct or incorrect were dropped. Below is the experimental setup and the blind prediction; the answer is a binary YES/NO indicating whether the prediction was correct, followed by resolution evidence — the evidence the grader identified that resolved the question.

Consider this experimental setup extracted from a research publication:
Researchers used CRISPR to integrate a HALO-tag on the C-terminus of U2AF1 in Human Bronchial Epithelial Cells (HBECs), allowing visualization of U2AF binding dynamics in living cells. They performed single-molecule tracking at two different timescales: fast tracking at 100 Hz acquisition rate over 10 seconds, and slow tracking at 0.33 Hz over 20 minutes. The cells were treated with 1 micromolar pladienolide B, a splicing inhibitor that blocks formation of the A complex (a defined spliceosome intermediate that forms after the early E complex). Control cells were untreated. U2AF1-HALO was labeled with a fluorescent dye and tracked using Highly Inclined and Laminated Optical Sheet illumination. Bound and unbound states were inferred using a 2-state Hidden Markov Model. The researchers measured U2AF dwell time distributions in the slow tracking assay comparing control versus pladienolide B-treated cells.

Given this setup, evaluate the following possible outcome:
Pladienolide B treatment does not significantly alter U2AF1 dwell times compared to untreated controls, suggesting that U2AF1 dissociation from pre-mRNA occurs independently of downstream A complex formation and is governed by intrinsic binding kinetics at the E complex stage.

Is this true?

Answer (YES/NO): NO